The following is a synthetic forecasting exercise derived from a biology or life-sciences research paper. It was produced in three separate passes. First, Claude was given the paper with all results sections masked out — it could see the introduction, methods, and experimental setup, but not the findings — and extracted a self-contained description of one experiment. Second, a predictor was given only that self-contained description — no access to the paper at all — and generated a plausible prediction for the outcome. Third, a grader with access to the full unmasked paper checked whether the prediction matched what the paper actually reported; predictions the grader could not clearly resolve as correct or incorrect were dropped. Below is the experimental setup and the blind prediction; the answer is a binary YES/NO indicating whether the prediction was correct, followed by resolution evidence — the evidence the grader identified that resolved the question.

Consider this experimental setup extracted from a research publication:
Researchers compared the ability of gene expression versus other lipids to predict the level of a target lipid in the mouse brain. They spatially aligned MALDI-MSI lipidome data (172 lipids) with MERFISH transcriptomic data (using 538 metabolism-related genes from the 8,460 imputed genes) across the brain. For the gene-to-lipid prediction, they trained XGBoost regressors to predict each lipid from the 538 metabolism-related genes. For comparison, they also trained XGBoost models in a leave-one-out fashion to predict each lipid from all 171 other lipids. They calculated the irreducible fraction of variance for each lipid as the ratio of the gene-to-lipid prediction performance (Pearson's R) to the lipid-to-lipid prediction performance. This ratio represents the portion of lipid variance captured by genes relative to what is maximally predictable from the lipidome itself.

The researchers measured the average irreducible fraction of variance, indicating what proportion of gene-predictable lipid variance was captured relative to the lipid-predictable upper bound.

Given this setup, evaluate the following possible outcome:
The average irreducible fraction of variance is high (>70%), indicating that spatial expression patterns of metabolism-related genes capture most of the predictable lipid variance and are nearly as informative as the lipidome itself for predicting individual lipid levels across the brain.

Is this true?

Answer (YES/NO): NO